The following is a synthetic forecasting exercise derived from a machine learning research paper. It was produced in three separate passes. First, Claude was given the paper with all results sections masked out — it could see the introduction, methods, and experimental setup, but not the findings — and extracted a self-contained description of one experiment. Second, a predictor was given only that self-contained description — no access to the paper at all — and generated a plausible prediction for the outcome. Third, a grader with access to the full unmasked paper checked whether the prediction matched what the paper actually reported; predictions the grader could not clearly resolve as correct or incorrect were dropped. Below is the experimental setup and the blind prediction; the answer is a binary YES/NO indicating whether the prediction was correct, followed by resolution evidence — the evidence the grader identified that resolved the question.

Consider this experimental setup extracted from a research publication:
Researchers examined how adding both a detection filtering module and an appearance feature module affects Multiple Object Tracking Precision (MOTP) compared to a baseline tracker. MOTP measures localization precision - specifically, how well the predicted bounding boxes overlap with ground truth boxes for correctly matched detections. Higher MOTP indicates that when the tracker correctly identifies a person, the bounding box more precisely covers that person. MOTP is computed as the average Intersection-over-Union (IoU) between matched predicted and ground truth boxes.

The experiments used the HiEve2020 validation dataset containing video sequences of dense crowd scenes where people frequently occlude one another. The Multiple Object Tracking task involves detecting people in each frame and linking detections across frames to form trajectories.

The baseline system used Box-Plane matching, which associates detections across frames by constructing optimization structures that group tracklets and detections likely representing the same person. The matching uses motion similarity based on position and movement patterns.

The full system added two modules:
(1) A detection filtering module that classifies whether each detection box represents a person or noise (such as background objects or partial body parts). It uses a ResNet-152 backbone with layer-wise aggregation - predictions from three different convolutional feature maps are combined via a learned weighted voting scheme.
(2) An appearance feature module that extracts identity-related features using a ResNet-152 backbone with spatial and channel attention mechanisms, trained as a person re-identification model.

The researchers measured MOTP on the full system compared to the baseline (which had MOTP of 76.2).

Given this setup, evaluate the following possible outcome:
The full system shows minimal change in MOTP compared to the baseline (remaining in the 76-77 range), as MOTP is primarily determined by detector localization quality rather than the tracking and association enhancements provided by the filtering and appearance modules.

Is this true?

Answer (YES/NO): YES